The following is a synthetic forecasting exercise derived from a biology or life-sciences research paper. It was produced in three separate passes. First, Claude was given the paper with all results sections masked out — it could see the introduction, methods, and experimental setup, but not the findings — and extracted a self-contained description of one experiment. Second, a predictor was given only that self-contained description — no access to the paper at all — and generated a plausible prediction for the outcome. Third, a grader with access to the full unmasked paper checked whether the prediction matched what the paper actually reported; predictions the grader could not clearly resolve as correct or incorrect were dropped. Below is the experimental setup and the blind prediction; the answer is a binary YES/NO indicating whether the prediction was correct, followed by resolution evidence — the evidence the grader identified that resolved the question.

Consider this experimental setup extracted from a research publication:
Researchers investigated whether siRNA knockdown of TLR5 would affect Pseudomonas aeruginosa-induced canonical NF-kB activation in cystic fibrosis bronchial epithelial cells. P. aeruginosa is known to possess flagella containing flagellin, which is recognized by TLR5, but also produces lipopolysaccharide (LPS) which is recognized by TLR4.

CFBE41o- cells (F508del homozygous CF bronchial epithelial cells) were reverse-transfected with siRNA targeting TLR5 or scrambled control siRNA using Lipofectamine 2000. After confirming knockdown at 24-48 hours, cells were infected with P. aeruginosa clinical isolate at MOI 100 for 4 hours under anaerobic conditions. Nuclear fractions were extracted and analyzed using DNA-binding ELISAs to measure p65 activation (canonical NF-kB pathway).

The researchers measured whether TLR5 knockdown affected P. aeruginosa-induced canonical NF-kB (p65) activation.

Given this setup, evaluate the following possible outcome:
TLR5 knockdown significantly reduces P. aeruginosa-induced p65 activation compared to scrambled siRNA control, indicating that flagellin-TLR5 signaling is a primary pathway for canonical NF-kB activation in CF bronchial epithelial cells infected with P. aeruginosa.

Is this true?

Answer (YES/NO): NO